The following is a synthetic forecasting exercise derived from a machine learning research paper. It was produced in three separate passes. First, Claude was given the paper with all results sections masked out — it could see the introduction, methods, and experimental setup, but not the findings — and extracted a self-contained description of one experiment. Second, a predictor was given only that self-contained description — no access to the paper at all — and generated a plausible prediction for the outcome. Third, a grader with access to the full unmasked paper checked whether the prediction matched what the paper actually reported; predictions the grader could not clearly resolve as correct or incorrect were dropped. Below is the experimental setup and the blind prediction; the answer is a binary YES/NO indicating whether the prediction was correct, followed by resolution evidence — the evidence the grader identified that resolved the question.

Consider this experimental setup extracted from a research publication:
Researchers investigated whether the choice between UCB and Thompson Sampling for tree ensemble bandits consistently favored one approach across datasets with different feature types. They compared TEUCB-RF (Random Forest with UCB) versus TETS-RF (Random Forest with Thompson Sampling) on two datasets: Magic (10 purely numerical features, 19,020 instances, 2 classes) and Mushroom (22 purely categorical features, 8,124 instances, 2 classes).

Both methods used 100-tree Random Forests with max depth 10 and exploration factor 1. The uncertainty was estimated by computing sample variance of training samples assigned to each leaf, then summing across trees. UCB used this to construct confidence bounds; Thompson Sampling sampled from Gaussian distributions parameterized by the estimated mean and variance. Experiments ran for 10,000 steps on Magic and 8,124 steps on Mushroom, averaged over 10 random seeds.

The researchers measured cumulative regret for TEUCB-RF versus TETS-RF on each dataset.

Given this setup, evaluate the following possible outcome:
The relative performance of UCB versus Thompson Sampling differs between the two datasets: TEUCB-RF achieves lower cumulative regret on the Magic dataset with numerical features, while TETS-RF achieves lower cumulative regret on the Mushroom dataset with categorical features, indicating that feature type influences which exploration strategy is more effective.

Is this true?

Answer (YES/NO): YES